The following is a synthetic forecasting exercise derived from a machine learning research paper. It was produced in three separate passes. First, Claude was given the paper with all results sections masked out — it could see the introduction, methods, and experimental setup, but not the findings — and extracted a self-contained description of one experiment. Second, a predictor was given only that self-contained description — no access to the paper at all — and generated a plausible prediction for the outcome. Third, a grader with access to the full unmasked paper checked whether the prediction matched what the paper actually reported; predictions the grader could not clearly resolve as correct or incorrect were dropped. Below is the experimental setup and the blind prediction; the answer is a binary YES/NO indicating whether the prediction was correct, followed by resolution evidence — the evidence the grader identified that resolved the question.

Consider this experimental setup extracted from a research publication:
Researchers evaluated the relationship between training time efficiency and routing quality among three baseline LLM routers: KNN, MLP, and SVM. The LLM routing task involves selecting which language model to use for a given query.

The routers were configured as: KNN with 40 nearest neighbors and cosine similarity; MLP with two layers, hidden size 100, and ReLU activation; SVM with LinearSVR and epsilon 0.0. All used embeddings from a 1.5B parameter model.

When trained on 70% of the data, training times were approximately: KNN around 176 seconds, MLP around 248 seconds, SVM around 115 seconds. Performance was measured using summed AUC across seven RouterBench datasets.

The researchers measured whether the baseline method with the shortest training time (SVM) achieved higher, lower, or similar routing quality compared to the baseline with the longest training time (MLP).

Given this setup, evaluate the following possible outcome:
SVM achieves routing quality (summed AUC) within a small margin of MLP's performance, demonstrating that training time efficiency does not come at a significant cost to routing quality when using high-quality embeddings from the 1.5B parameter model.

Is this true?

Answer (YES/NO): NO